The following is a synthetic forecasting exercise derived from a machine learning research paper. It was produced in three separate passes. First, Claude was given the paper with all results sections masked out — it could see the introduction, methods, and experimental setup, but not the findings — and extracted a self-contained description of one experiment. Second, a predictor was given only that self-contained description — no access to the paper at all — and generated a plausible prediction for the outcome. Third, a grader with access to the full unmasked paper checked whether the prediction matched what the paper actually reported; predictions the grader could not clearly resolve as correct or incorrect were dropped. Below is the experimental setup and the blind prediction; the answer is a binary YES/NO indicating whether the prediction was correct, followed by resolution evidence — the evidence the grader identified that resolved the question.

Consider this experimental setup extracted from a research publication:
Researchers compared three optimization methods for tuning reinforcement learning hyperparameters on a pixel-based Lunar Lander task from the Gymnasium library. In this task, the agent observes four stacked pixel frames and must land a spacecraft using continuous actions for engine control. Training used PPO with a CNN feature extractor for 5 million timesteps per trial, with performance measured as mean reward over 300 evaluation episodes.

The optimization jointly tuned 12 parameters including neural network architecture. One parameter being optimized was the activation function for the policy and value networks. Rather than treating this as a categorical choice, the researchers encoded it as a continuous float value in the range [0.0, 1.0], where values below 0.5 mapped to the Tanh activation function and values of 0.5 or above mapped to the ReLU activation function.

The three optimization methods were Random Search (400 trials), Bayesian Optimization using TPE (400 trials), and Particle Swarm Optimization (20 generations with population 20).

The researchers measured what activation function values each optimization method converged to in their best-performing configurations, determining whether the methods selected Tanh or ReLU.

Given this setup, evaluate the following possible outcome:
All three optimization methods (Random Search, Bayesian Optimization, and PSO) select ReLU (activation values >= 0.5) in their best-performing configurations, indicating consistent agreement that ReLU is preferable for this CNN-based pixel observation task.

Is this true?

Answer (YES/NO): YES